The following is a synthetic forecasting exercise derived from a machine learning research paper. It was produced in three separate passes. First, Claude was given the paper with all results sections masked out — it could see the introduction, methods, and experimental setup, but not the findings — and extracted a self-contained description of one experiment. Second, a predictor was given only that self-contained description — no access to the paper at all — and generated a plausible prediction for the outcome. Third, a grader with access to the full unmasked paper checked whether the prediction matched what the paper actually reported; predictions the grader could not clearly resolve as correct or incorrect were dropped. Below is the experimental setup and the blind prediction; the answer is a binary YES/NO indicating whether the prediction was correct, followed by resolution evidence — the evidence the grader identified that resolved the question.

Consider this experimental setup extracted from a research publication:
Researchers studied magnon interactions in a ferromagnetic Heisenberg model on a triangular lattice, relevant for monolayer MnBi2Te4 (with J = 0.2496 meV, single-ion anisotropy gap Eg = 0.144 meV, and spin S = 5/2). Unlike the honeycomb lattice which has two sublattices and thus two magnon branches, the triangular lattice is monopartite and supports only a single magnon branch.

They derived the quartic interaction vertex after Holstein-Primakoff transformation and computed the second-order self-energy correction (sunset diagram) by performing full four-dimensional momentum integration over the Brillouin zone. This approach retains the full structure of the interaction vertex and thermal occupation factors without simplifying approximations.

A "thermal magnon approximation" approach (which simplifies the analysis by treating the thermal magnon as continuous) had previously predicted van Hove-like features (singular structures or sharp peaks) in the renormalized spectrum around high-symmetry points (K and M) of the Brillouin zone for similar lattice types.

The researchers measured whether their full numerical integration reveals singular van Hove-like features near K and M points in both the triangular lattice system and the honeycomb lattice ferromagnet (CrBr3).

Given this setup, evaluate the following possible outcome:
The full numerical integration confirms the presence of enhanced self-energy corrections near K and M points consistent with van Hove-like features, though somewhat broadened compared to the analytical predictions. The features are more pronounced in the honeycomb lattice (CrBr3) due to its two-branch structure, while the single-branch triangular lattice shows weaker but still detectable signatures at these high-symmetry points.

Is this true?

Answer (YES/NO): NO